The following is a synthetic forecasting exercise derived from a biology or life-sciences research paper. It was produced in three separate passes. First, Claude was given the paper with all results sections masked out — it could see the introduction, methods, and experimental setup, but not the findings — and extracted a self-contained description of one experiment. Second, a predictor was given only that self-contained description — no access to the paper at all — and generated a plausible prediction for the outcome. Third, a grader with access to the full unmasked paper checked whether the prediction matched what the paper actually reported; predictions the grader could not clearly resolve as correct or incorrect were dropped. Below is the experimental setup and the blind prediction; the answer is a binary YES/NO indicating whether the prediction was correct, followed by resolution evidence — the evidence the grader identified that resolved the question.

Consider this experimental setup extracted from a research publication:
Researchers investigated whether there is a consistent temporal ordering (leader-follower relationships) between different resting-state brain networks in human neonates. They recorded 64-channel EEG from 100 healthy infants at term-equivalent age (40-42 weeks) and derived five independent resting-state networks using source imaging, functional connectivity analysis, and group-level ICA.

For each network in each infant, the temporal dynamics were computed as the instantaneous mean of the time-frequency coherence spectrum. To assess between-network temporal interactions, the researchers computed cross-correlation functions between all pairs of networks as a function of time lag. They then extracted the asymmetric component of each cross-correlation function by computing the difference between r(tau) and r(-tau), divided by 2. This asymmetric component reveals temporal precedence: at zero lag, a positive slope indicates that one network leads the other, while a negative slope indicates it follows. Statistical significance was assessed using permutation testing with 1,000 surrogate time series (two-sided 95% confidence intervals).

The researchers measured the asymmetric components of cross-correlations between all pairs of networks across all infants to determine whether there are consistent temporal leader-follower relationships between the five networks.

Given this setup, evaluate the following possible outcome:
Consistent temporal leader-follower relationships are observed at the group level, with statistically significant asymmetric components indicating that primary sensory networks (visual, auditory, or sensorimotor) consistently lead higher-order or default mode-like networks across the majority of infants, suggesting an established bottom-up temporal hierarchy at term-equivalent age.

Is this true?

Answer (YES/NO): NO